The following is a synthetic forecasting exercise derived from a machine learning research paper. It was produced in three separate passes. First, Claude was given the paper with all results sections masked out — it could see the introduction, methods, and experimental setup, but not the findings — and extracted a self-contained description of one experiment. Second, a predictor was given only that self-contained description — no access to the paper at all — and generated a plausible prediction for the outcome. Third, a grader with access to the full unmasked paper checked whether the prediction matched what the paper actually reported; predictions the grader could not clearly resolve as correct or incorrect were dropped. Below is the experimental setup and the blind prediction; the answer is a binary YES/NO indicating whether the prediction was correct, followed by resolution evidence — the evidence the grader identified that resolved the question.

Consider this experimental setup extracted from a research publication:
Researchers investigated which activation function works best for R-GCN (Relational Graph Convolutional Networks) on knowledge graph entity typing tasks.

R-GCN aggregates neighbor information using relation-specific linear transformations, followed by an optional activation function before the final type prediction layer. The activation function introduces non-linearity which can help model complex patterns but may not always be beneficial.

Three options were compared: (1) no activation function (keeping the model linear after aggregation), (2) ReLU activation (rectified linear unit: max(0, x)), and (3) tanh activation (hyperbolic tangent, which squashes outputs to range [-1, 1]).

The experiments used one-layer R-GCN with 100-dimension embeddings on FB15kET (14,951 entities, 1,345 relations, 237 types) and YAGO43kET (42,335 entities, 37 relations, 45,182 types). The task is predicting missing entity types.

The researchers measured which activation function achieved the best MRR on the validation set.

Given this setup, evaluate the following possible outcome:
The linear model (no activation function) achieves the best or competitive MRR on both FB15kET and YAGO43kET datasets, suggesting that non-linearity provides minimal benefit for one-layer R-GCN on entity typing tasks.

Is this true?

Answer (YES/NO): YES